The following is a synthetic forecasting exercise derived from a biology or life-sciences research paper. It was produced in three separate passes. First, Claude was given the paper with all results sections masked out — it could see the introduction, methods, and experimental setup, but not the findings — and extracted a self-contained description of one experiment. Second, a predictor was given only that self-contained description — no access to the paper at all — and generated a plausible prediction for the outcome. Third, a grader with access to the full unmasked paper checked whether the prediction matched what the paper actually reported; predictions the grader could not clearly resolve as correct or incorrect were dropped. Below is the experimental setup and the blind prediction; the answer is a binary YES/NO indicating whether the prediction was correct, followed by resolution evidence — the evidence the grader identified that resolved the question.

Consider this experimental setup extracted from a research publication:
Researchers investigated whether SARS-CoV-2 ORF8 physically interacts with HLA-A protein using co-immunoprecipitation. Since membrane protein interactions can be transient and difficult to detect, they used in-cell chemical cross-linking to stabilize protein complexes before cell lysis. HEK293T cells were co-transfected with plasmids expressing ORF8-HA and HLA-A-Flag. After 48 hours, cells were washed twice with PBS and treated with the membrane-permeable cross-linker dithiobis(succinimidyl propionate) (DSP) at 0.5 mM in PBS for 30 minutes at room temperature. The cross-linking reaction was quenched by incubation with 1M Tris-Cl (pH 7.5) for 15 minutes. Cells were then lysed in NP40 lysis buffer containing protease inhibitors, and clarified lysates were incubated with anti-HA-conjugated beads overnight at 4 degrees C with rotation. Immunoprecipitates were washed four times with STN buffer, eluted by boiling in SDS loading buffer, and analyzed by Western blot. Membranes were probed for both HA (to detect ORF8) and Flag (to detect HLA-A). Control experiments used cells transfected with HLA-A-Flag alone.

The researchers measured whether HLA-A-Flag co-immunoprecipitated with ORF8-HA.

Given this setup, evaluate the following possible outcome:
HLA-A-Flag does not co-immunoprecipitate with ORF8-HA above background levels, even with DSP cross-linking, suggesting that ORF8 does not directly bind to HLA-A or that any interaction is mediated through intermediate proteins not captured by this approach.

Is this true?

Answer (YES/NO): NO